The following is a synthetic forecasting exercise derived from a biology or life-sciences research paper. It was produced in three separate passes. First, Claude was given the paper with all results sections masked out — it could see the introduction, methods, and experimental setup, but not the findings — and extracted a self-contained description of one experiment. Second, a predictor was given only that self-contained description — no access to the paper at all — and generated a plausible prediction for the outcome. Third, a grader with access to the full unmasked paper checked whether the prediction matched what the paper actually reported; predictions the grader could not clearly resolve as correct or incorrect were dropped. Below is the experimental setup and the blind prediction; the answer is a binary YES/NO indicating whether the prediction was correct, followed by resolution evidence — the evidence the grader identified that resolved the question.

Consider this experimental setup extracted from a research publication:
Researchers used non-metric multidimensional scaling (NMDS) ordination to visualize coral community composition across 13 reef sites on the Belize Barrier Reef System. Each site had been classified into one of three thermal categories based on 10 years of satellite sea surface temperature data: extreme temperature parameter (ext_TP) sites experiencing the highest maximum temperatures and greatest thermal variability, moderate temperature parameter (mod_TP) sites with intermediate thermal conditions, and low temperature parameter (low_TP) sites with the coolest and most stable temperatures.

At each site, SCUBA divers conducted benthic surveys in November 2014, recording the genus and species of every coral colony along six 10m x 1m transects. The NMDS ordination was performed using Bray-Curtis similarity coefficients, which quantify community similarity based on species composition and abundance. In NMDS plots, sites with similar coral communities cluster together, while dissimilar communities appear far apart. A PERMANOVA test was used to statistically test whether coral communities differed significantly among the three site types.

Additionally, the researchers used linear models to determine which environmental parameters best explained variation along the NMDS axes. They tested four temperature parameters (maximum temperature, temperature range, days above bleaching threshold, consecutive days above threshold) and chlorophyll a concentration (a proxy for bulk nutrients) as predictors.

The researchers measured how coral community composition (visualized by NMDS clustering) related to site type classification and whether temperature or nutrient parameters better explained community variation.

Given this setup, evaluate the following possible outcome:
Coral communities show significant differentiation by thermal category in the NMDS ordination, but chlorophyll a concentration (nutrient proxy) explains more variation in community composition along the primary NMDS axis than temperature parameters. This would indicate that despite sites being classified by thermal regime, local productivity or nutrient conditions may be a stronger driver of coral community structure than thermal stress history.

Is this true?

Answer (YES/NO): NO